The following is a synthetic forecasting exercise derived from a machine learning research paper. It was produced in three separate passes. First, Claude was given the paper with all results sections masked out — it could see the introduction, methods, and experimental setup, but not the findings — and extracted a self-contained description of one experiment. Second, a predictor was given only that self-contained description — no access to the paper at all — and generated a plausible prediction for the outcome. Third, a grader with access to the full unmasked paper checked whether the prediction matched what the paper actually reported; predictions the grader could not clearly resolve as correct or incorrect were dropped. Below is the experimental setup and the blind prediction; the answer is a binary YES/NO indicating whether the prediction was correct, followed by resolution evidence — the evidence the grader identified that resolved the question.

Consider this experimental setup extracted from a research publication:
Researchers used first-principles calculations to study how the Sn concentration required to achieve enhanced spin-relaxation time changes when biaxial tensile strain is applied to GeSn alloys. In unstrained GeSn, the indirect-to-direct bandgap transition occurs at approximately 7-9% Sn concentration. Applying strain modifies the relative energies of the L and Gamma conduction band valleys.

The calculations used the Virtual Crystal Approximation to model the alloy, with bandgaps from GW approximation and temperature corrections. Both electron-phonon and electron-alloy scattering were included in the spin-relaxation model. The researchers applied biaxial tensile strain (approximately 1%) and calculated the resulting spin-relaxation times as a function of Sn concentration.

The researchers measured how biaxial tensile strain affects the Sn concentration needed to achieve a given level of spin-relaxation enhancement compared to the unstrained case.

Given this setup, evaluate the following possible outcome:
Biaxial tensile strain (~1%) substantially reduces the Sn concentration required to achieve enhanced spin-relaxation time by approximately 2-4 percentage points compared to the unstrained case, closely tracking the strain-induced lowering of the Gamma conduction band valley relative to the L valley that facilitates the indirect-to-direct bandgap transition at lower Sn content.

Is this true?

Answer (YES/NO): YES